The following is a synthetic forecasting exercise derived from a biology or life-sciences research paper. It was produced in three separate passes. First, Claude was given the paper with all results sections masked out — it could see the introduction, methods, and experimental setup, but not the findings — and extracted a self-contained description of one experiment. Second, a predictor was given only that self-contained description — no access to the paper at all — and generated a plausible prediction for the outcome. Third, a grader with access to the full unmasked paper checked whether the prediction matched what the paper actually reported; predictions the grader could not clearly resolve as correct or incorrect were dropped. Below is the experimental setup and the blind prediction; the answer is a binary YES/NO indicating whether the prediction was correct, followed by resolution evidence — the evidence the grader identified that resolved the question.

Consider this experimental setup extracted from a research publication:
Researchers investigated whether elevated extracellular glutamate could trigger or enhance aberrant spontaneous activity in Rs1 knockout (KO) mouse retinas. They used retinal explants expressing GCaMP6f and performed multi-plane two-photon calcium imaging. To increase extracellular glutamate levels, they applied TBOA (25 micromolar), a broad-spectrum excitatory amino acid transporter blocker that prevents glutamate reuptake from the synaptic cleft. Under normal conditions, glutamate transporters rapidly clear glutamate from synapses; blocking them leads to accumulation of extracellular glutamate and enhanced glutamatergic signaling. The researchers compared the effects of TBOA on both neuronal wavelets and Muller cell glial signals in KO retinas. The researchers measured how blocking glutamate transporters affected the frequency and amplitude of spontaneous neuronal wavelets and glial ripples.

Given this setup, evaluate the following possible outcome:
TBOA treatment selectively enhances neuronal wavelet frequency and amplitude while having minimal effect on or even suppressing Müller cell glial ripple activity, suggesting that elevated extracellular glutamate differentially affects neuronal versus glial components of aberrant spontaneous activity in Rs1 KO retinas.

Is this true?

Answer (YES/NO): NO